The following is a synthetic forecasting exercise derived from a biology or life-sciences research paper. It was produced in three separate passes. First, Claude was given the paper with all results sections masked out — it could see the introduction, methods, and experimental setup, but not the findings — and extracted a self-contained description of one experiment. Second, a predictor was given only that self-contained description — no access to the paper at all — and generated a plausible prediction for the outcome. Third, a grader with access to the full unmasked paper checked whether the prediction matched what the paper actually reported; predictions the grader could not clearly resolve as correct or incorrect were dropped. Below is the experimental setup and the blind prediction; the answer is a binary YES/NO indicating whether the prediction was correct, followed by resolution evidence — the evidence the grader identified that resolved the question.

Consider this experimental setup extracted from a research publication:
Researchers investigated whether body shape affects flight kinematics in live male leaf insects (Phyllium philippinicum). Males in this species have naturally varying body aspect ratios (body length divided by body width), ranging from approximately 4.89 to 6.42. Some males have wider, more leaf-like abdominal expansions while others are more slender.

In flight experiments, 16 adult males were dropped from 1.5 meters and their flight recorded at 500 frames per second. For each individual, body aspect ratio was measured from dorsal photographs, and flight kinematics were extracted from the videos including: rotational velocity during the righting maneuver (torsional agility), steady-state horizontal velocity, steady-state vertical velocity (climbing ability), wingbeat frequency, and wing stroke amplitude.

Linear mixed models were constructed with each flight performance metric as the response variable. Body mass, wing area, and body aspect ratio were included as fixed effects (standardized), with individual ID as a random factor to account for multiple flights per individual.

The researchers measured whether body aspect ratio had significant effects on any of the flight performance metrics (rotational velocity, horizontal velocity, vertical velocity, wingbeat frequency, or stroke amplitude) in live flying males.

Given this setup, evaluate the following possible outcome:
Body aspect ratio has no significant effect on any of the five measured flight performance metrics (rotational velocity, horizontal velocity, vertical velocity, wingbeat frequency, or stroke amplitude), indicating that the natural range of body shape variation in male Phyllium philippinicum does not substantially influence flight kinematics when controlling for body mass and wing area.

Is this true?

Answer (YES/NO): YES